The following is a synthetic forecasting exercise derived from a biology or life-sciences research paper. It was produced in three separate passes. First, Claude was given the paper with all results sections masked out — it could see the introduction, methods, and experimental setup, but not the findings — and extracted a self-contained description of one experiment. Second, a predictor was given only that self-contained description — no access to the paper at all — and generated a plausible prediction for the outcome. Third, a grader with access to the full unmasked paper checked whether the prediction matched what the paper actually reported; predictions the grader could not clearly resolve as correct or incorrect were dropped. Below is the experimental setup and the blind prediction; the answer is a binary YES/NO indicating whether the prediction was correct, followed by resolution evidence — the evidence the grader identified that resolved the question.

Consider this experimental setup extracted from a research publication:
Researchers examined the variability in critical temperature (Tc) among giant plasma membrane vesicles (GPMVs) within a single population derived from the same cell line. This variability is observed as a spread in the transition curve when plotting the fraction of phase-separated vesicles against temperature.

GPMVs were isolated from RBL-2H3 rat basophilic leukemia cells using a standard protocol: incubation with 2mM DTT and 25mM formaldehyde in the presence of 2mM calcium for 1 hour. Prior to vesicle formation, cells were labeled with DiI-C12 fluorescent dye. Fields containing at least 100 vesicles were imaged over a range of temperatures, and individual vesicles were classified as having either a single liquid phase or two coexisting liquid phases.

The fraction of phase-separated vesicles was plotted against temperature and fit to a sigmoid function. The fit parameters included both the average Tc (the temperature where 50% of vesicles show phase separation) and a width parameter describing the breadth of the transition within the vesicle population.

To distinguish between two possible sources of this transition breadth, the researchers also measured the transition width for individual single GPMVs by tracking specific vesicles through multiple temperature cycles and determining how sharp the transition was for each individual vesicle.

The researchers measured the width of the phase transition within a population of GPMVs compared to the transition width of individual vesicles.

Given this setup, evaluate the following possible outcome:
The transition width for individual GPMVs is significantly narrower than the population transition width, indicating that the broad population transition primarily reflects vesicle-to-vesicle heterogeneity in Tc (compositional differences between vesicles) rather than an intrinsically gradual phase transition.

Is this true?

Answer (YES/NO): YES